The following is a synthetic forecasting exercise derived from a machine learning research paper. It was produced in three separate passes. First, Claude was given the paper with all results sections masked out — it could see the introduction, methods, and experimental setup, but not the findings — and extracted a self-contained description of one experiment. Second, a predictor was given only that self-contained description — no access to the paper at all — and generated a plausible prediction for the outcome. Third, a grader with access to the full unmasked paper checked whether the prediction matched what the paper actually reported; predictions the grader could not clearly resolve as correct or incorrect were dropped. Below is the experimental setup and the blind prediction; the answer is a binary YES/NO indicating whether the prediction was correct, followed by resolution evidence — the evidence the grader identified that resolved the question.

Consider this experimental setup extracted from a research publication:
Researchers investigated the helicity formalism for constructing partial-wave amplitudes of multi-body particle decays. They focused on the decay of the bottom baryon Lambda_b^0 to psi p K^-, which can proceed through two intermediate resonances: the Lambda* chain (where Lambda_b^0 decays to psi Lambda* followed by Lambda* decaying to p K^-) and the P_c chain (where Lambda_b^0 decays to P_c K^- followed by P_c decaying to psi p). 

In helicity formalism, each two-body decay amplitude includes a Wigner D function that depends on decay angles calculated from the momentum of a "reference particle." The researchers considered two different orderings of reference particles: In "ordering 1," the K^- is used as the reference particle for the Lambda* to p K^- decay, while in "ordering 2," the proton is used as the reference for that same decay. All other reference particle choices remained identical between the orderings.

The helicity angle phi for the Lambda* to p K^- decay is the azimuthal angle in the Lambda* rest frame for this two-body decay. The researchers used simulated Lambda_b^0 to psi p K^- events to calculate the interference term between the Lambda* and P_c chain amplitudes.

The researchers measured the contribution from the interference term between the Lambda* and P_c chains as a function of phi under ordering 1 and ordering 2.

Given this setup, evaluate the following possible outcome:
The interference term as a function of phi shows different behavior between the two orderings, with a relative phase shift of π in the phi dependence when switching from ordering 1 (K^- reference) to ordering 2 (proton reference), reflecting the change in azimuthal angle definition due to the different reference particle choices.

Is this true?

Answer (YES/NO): NO